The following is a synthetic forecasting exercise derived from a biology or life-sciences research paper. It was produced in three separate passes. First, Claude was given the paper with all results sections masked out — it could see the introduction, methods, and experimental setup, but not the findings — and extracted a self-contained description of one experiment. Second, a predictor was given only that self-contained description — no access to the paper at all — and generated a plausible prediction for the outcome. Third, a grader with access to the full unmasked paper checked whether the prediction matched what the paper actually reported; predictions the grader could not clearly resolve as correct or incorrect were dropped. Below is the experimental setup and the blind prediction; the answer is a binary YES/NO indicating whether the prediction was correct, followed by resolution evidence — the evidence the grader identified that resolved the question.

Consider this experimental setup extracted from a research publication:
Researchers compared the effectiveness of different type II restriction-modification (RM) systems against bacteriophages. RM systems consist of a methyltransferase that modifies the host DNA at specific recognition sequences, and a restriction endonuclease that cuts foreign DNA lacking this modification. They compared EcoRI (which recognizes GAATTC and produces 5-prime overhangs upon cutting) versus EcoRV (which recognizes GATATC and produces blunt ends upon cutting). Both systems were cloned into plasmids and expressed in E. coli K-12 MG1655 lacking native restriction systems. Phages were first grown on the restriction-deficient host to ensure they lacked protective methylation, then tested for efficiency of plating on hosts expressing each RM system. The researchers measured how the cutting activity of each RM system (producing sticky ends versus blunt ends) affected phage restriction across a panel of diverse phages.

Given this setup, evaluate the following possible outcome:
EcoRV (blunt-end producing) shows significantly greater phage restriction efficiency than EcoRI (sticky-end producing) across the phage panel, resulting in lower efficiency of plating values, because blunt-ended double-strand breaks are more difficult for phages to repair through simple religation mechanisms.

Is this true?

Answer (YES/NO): NO